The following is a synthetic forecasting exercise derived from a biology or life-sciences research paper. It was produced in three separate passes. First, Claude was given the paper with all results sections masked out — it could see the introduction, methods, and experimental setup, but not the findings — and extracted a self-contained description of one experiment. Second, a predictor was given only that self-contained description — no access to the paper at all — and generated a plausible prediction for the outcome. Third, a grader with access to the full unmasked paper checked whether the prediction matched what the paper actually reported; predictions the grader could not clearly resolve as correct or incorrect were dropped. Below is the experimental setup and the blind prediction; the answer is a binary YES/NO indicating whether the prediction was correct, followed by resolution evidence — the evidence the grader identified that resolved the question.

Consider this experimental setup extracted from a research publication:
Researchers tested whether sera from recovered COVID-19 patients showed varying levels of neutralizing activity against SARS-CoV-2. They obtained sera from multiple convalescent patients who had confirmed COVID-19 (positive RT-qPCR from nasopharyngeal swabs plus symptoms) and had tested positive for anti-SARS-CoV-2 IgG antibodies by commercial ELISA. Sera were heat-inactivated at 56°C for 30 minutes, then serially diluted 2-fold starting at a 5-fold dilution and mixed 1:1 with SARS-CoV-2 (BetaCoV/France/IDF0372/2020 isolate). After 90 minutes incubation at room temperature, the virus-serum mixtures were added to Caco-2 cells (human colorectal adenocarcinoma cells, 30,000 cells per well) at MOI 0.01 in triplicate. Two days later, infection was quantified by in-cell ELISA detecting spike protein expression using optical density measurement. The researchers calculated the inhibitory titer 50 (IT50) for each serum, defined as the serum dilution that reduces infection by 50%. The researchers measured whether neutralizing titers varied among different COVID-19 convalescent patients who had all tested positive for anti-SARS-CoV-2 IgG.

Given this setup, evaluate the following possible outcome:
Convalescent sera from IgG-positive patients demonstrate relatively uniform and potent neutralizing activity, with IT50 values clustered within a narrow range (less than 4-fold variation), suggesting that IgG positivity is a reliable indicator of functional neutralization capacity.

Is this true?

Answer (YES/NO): YES